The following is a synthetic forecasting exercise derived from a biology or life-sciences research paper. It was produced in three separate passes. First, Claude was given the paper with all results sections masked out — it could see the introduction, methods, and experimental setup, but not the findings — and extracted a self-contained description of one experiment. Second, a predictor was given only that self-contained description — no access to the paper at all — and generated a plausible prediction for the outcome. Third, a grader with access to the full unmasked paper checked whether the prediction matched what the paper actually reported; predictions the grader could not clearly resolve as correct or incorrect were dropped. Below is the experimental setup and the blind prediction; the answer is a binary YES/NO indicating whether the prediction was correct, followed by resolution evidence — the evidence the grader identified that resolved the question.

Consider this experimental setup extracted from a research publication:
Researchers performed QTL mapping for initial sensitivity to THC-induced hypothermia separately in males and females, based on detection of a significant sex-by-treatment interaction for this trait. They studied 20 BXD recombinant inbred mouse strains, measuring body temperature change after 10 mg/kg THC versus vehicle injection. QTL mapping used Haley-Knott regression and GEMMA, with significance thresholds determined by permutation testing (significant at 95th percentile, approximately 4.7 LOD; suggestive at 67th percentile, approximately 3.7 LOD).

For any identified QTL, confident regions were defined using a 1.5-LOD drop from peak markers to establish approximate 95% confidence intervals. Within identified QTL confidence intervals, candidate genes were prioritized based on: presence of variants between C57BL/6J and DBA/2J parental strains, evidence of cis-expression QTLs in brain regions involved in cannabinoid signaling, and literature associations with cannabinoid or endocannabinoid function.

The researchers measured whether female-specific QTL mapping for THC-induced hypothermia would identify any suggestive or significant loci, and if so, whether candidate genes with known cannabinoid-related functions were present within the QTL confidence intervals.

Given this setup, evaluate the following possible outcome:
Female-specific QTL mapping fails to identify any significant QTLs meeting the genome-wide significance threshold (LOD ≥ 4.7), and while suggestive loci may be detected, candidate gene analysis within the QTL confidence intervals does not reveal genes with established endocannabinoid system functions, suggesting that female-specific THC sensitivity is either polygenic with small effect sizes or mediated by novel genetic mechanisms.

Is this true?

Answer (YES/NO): NO